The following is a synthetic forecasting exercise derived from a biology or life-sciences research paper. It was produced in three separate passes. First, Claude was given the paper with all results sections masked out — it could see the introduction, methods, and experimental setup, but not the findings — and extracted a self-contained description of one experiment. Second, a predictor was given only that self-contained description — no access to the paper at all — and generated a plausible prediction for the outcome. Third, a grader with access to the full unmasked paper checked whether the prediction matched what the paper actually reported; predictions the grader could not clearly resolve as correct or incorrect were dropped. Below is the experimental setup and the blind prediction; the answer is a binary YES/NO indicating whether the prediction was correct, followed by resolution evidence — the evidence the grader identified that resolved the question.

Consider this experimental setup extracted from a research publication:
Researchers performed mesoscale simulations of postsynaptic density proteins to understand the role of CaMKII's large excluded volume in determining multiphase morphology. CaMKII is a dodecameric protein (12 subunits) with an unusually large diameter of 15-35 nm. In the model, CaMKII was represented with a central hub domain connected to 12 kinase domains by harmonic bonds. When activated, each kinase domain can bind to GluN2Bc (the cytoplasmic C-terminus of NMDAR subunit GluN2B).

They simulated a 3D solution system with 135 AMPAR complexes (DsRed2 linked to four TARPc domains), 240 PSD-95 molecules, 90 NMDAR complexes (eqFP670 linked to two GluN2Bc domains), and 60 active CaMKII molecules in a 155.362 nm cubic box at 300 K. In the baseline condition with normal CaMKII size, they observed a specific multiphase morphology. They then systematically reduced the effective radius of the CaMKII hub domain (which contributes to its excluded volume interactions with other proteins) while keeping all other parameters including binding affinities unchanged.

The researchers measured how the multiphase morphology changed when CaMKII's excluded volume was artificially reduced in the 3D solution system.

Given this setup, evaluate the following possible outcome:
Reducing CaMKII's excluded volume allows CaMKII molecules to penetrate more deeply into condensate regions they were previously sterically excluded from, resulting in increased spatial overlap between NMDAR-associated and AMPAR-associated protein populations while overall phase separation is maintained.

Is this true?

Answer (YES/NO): NO